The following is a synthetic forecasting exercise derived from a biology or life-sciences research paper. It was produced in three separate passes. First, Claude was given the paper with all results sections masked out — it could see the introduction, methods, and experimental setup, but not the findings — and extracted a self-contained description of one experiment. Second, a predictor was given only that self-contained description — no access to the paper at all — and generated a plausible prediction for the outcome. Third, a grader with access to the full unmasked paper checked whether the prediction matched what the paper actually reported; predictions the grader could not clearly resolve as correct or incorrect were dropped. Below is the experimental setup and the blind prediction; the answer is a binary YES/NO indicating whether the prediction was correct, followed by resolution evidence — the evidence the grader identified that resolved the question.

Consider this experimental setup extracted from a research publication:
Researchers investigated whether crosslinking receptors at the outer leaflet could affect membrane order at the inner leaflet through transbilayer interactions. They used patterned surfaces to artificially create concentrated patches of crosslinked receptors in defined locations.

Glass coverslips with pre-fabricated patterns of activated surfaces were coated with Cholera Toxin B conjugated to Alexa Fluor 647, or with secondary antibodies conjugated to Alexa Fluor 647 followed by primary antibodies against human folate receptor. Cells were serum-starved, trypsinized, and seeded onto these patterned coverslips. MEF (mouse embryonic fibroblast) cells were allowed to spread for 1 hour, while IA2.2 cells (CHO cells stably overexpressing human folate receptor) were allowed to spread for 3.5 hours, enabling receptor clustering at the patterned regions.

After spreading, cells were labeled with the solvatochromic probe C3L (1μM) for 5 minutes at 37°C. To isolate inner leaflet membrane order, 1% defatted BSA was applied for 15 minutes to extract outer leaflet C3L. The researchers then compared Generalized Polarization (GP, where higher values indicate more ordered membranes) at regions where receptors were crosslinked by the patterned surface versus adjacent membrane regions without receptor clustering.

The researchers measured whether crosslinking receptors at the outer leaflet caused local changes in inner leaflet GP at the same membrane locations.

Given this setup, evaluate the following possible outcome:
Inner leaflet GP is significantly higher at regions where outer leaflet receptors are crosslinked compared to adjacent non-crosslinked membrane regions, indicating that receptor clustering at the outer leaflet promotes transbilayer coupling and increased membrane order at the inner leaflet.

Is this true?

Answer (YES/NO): YES